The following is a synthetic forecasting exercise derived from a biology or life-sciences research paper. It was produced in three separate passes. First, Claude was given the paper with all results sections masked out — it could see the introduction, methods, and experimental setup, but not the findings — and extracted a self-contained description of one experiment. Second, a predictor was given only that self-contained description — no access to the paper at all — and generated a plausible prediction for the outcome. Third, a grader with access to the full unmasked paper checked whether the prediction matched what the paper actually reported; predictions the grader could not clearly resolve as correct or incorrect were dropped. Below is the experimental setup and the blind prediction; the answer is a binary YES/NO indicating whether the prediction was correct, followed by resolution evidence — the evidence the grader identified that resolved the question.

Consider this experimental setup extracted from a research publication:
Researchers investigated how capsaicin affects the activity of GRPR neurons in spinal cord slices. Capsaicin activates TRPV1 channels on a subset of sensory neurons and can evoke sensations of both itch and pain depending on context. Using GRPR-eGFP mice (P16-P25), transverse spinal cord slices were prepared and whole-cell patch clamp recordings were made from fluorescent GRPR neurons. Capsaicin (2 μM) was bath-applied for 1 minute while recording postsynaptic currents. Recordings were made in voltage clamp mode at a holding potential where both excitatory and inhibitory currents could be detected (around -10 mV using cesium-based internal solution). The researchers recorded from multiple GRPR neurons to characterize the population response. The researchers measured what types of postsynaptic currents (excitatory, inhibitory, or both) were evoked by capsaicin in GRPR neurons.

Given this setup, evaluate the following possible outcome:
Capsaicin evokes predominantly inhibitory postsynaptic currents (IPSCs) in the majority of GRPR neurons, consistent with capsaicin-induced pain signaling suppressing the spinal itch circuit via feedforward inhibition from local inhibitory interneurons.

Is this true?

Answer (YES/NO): NO